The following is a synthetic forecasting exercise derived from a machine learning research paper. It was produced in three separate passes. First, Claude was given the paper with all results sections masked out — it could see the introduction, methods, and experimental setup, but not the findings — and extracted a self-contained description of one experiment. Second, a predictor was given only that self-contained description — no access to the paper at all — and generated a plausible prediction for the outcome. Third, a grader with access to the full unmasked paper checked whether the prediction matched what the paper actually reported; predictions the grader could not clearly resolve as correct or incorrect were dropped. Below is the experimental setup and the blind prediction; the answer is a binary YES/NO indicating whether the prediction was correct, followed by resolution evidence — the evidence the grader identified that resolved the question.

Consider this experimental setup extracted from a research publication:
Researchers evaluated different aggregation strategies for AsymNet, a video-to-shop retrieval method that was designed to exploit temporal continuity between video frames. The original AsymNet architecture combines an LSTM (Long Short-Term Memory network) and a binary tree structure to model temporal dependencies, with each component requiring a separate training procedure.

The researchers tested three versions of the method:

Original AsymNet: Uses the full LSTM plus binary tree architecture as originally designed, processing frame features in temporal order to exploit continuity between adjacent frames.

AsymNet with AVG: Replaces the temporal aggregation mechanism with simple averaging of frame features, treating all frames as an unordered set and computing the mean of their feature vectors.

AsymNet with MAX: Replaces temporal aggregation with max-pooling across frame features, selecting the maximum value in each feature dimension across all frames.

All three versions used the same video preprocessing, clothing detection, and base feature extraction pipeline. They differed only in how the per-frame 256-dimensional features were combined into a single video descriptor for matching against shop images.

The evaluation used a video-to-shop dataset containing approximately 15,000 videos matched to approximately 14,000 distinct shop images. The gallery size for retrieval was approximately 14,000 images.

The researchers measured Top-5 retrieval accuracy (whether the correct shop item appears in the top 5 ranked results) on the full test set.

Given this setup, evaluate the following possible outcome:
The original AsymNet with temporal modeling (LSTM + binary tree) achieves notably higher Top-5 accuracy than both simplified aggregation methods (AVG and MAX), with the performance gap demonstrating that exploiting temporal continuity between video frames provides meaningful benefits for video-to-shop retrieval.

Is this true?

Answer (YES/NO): NO